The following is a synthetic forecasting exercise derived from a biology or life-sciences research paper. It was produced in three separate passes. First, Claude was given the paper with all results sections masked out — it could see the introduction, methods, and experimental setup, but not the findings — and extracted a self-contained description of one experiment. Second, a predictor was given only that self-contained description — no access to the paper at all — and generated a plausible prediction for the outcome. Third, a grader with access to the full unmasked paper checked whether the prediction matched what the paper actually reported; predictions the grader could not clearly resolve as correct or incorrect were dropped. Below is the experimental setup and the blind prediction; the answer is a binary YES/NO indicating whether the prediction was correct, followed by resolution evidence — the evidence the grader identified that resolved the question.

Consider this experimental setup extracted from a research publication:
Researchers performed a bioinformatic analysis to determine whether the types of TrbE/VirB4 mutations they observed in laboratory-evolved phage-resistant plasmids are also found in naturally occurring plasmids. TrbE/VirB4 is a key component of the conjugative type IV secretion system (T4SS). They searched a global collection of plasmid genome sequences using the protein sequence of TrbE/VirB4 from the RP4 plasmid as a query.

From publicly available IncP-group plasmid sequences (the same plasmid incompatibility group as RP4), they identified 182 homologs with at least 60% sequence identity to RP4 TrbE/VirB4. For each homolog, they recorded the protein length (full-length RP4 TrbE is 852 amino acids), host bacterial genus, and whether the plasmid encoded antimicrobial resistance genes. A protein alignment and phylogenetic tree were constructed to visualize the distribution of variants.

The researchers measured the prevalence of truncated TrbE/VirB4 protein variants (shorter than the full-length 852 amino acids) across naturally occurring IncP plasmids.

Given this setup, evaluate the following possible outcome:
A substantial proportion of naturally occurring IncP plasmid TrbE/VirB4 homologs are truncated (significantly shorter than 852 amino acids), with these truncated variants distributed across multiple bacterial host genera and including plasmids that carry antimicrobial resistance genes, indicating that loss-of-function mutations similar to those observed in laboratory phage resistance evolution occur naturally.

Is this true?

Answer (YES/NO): YES